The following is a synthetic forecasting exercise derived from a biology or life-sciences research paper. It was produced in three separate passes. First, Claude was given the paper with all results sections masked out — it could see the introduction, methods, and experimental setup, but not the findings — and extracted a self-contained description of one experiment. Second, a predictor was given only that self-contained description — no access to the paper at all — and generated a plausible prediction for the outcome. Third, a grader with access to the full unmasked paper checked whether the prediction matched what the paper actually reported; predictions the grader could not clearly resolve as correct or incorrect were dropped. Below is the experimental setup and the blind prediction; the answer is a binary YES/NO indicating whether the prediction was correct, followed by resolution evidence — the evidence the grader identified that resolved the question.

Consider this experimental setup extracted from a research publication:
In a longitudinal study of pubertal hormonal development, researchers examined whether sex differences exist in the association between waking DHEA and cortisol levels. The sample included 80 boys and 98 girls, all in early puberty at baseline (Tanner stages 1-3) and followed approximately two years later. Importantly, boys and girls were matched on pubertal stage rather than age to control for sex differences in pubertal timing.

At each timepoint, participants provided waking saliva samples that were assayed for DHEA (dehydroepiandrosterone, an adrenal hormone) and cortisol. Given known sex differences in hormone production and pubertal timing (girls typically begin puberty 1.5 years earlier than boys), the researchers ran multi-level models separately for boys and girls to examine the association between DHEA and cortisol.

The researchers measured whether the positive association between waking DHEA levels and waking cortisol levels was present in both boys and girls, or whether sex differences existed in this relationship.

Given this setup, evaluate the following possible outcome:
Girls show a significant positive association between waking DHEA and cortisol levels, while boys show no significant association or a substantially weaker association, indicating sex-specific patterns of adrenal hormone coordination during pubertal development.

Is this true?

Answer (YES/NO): NO